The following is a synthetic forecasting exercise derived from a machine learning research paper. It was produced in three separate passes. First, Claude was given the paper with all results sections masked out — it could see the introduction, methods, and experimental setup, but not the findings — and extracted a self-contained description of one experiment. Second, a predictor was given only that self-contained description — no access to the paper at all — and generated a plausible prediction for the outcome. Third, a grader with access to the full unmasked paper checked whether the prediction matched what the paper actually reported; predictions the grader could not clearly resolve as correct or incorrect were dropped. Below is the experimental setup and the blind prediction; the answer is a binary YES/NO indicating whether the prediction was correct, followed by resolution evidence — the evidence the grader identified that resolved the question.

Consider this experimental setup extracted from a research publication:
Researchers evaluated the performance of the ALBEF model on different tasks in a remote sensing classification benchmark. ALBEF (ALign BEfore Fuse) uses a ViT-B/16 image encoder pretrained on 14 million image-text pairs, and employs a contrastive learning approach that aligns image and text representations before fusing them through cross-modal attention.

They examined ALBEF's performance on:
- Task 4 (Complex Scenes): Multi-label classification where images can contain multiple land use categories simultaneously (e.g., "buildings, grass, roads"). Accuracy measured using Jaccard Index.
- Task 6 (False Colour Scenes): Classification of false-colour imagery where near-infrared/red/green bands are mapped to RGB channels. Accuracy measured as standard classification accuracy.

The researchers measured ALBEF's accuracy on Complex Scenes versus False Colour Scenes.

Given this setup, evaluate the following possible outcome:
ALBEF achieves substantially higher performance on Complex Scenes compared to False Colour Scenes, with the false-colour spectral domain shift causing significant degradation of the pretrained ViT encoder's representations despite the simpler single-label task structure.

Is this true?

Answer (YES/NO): NO